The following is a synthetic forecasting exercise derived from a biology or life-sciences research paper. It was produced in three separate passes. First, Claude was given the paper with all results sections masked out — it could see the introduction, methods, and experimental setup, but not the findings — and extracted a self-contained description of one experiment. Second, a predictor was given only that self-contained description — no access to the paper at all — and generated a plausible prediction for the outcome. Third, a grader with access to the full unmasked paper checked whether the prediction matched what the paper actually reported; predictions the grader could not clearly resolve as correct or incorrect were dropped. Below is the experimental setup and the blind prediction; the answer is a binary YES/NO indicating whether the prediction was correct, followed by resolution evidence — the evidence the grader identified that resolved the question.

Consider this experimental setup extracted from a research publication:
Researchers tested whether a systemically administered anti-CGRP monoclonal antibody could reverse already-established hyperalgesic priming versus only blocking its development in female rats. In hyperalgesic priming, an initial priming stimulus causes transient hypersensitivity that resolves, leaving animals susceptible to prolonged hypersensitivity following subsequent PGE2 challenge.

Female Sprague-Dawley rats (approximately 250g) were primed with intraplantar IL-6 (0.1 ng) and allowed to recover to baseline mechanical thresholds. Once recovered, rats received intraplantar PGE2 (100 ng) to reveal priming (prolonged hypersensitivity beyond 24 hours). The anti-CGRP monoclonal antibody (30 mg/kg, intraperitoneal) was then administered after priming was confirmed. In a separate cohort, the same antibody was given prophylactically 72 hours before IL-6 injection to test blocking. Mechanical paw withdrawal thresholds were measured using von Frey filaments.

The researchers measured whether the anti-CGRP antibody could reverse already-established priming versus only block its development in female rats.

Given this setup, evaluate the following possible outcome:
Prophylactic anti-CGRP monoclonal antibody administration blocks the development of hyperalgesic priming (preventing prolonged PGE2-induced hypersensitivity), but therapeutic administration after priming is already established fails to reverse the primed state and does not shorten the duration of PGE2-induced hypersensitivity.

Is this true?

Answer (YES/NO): YES